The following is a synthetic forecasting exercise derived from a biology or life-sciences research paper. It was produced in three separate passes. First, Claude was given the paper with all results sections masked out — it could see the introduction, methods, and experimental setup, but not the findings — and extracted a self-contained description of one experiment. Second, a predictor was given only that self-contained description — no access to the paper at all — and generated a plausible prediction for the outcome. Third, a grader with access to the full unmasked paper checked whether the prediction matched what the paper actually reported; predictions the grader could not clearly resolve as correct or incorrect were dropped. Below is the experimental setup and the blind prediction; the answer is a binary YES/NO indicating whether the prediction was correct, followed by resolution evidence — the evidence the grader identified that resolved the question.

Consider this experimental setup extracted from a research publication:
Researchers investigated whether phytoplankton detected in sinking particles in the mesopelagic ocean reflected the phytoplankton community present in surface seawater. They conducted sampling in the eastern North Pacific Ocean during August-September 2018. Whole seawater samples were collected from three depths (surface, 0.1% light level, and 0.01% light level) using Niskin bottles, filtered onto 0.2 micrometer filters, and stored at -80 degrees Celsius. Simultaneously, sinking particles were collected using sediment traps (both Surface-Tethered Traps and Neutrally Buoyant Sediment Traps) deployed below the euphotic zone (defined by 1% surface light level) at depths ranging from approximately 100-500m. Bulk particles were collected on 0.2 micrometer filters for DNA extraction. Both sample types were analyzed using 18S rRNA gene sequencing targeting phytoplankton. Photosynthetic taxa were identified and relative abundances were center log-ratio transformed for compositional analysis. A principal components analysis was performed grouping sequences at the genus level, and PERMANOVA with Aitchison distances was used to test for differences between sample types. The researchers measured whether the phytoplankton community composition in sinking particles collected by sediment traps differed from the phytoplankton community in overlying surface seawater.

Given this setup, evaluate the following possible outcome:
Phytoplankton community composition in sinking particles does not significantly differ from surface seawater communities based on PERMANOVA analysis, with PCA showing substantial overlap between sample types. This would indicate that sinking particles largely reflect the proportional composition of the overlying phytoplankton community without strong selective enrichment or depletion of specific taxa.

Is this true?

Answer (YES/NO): NO